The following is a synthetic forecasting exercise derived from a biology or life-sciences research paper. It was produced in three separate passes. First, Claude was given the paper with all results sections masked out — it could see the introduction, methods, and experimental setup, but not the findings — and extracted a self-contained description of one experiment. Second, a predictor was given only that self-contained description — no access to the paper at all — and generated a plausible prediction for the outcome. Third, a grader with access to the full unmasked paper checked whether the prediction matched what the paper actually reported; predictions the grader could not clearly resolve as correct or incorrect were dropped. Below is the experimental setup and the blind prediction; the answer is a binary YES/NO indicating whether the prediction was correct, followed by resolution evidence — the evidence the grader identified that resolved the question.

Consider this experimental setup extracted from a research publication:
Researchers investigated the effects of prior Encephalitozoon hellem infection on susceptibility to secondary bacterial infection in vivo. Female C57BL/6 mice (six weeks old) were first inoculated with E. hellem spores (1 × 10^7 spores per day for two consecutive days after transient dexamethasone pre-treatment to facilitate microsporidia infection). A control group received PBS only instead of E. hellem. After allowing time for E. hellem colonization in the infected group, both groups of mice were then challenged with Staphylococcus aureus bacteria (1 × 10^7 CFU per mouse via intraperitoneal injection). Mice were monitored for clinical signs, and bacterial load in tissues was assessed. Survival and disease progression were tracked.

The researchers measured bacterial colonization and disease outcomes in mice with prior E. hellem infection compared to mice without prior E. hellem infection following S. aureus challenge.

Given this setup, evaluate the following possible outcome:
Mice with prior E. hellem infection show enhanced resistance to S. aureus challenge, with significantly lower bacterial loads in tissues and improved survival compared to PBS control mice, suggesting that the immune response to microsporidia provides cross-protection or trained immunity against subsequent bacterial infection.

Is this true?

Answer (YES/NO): NO